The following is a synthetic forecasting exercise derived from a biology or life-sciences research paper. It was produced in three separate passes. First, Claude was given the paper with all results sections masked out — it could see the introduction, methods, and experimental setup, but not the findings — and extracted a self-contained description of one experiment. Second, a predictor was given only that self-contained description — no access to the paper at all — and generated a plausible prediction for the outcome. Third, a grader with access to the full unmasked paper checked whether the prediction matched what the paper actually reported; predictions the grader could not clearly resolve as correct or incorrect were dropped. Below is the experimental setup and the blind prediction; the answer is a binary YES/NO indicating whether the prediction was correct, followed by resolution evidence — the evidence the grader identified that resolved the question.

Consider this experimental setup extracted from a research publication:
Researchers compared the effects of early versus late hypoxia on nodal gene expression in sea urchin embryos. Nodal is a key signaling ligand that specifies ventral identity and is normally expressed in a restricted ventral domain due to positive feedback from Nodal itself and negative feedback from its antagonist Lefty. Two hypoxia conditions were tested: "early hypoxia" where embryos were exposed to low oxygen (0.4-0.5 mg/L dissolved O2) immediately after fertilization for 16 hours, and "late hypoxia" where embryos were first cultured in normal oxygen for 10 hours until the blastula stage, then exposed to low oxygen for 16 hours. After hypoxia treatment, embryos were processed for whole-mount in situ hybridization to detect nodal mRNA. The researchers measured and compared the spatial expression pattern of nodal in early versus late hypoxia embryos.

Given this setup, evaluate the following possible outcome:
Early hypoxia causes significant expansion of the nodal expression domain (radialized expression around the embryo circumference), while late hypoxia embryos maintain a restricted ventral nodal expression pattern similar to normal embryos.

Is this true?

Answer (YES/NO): YES